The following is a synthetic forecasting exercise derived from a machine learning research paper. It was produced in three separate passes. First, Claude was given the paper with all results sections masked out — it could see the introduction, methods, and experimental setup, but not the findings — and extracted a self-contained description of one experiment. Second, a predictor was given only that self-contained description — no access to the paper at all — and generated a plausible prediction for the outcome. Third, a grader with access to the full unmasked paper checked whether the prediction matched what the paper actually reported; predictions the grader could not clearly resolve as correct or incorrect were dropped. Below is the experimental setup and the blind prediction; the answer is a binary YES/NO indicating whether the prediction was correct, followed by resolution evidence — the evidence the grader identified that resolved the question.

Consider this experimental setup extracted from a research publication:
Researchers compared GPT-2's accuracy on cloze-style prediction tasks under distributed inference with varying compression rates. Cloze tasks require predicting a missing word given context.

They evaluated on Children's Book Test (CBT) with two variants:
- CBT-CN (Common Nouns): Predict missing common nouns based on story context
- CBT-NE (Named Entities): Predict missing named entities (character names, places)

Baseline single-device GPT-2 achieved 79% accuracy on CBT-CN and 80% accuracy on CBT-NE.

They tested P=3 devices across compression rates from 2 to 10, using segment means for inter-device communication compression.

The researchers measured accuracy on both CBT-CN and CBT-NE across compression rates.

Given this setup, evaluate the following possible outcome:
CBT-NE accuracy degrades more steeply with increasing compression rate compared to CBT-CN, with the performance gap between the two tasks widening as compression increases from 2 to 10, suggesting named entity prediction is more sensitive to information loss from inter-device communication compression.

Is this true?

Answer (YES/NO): YES